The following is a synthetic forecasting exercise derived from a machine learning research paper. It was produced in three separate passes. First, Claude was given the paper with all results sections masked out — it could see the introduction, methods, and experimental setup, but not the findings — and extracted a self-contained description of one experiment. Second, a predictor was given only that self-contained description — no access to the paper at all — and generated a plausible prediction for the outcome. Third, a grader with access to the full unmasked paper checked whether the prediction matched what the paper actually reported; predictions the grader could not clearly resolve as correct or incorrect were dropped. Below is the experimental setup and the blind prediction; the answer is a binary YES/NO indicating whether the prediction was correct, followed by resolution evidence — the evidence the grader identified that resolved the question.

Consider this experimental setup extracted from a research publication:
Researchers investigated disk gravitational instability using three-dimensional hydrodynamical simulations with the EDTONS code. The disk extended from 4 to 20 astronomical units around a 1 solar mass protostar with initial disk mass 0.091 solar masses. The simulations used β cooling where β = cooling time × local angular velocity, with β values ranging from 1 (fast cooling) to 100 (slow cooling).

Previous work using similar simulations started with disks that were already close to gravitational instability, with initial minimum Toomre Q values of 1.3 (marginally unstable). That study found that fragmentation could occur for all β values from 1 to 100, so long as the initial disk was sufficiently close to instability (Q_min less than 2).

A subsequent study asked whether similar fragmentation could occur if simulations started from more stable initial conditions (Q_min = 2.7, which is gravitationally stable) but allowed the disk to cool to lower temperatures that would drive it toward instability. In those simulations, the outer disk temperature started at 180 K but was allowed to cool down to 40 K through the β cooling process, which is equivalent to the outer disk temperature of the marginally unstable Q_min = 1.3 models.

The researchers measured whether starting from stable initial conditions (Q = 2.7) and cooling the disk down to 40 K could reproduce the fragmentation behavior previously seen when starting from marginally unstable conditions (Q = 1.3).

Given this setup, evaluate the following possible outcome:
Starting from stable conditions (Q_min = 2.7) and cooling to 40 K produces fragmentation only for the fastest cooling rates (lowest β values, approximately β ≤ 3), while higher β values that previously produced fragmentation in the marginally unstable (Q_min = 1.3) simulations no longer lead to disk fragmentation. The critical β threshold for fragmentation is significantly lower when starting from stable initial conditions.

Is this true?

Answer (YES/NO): NO